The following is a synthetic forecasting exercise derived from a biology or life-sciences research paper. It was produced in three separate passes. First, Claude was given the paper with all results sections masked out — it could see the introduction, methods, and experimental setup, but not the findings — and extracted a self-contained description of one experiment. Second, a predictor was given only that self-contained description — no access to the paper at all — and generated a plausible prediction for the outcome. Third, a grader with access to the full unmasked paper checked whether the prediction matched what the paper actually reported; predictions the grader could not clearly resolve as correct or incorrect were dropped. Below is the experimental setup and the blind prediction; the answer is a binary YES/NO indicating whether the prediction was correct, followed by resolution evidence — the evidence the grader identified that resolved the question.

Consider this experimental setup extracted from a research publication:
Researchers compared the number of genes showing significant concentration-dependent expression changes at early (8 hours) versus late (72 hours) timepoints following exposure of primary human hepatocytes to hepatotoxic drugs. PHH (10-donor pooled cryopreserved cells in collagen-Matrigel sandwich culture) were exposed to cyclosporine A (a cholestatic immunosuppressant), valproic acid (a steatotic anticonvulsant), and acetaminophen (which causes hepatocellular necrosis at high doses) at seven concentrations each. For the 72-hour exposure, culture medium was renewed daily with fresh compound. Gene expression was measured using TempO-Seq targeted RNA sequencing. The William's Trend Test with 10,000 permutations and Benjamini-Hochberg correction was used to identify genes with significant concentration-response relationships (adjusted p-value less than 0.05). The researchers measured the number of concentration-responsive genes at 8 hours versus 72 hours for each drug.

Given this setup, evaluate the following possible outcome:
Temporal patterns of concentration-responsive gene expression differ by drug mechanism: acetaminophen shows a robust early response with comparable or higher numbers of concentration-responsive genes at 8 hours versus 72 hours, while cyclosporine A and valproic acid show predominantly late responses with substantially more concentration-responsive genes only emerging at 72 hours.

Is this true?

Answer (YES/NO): NO